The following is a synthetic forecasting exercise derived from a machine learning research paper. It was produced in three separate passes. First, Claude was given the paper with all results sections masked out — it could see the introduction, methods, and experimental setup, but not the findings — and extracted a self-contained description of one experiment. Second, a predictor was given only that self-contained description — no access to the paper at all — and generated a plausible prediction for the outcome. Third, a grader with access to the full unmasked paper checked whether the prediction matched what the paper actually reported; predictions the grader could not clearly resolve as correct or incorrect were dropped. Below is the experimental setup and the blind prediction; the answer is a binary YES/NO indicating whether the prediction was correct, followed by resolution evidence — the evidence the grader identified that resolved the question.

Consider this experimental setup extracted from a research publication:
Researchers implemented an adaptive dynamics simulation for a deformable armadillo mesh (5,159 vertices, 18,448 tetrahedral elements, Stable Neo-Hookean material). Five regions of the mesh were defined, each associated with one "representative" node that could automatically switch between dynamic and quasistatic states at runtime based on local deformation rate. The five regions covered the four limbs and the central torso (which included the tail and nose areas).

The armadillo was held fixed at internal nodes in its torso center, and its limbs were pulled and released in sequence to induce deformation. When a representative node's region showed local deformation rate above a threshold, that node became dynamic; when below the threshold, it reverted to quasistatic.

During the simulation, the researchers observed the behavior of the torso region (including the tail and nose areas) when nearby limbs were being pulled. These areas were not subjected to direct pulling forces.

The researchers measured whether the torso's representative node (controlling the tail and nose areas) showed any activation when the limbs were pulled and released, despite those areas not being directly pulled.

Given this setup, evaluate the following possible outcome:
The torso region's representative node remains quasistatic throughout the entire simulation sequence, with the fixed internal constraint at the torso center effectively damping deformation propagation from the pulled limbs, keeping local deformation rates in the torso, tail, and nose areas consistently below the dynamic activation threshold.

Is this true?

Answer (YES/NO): NO